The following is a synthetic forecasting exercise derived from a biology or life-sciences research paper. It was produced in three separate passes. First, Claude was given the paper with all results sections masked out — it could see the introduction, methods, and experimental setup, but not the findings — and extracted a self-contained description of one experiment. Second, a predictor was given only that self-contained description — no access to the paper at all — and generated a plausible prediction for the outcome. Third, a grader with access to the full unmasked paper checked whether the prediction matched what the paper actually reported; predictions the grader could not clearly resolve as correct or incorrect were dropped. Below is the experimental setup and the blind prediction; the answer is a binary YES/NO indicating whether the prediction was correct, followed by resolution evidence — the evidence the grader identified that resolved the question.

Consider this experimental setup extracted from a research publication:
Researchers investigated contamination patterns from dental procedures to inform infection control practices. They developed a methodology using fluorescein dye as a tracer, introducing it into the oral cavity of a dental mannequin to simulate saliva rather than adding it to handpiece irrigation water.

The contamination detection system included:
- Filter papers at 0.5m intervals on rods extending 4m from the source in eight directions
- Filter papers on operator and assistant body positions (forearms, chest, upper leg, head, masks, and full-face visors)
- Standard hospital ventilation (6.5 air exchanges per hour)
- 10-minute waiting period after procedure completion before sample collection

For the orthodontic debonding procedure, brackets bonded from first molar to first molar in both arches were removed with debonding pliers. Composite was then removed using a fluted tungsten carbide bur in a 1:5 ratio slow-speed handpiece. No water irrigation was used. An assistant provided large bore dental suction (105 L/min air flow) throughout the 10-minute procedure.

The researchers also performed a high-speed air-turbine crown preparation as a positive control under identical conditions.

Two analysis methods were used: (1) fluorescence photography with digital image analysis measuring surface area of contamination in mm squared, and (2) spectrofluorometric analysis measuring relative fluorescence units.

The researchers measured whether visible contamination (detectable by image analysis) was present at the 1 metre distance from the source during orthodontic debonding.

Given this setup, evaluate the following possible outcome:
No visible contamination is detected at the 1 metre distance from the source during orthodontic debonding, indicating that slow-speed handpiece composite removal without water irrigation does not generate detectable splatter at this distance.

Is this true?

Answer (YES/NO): YES